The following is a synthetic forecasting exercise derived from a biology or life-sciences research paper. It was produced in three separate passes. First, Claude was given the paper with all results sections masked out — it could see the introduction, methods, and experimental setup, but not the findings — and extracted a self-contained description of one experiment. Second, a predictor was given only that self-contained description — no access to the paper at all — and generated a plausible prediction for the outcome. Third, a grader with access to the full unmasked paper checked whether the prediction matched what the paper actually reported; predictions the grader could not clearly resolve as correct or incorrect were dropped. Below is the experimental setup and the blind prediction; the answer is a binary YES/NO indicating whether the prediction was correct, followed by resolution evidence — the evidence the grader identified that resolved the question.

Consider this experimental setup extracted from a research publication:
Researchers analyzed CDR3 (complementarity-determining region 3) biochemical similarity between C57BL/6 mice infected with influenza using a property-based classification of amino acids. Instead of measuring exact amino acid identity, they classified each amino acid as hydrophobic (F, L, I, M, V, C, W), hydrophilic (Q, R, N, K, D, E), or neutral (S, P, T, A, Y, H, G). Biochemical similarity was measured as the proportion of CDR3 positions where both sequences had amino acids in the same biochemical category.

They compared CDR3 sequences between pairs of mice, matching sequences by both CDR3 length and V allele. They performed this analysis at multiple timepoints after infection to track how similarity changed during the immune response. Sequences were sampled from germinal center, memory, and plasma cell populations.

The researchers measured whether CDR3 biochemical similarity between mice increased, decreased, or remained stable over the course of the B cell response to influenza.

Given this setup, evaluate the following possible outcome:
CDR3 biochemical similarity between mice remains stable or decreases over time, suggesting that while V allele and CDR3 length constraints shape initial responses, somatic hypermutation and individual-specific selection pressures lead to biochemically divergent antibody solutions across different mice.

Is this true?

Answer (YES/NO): YES